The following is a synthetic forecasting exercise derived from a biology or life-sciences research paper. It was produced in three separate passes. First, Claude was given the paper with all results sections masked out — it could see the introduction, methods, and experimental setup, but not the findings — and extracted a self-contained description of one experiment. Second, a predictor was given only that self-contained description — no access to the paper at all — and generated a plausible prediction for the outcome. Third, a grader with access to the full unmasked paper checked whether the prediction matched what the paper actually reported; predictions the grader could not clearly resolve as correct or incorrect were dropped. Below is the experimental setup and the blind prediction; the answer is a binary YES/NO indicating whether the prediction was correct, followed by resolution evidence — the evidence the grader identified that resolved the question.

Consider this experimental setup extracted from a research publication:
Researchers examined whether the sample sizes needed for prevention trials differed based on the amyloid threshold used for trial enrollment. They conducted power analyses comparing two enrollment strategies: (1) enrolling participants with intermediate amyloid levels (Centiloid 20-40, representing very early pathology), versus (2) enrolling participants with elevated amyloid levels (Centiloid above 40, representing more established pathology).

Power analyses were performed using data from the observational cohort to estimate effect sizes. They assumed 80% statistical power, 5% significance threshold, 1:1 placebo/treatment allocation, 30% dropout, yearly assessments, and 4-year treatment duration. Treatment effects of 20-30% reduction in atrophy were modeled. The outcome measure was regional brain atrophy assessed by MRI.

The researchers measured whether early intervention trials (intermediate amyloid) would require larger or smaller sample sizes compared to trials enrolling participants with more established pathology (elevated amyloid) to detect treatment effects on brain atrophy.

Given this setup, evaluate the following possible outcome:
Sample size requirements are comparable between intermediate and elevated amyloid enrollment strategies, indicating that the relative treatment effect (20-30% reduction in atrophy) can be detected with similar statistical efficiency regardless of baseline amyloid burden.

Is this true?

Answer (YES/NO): NO